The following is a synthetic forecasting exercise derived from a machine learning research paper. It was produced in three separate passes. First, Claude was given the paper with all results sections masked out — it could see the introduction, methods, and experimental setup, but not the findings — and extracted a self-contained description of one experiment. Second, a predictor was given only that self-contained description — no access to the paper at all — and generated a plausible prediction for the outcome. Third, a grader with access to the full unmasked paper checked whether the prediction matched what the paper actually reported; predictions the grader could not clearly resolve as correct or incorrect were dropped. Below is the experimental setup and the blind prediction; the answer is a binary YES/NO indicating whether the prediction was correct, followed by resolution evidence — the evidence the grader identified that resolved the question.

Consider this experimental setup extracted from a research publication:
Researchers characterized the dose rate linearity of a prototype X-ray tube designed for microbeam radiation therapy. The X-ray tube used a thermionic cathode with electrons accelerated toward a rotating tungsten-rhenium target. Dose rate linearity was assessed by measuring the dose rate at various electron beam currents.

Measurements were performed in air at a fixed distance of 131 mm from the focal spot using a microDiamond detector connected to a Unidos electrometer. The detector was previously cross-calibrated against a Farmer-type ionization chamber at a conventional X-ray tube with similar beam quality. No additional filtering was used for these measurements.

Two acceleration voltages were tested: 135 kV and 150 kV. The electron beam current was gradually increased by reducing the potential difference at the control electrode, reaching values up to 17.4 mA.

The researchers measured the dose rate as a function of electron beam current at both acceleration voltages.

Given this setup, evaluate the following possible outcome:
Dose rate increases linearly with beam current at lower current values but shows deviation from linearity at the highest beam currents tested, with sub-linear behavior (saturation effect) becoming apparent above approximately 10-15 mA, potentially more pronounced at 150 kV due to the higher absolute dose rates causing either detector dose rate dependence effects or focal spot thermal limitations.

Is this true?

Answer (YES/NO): NO